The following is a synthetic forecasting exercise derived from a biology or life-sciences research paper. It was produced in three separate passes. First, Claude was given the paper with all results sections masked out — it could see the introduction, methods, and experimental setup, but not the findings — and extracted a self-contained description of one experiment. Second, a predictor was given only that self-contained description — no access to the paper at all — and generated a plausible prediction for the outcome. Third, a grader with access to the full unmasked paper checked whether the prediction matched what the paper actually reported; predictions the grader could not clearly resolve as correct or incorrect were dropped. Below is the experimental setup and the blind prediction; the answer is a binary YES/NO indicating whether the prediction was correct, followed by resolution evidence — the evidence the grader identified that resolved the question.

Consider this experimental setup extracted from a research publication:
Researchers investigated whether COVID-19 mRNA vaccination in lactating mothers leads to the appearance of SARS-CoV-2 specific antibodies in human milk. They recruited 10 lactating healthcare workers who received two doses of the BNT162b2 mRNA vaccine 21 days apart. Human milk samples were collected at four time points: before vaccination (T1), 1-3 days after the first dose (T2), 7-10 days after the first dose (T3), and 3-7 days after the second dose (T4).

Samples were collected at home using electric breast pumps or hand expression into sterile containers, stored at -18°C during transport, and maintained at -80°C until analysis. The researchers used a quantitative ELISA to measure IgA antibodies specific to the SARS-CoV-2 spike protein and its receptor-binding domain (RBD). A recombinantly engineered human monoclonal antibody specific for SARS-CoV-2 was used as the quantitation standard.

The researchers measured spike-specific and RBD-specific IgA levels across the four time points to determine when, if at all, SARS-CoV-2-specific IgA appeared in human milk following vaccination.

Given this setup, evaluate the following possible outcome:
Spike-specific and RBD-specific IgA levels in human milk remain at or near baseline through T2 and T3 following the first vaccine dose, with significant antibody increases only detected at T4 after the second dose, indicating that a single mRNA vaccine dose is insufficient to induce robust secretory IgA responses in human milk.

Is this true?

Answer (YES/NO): YES